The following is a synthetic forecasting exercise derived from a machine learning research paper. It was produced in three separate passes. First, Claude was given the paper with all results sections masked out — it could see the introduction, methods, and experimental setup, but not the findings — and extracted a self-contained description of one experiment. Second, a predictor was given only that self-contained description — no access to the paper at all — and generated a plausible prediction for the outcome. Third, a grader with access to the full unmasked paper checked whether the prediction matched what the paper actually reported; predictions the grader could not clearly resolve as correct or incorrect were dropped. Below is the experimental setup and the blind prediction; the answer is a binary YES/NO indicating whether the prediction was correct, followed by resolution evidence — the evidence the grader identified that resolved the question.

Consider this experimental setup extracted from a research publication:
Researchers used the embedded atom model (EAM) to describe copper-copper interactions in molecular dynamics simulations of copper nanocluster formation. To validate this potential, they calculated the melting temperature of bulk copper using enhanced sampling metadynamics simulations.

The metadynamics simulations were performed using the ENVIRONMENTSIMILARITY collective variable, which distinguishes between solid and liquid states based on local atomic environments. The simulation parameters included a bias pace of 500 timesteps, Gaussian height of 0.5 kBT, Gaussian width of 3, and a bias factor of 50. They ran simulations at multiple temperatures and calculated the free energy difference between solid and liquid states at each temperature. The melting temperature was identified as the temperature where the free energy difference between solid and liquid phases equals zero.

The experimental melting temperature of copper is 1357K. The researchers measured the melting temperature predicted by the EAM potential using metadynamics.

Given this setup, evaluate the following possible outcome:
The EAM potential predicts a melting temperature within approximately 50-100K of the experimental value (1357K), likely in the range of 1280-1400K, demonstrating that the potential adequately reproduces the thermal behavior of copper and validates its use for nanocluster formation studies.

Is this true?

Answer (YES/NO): YES